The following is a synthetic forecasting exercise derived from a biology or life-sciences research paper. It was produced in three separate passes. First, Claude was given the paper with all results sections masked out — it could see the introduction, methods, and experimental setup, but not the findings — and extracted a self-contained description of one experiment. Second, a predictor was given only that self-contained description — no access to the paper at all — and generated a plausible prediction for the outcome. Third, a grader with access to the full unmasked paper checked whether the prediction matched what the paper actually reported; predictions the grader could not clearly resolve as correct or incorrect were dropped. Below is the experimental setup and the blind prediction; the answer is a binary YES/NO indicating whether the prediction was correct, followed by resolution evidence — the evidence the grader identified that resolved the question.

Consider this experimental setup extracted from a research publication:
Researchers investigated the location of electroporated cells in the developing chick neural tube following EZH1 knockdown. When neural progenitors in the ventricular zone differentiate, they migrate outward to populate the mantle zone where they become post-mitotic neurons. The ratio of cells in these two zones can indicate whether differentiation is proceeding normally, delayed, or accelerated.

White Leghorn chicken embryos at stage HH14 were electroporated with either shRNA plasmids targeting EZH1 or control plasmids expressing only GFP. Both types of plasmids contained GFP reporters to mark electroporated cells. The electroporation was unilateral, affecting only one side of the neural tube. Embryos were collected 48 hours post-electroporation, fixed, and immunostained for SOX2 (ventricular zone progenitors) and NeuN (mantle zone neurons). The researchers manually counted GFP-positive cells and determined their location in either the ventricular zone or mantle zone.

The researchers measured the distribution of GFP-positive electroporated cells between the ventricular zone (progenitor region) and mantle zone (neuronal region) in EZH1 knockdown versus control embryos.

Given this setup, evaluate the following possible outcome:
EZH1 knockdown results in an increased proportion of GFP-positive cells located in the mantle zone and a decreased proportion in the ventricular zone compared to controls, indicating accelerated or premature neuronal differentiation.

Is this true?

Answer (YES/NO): NO